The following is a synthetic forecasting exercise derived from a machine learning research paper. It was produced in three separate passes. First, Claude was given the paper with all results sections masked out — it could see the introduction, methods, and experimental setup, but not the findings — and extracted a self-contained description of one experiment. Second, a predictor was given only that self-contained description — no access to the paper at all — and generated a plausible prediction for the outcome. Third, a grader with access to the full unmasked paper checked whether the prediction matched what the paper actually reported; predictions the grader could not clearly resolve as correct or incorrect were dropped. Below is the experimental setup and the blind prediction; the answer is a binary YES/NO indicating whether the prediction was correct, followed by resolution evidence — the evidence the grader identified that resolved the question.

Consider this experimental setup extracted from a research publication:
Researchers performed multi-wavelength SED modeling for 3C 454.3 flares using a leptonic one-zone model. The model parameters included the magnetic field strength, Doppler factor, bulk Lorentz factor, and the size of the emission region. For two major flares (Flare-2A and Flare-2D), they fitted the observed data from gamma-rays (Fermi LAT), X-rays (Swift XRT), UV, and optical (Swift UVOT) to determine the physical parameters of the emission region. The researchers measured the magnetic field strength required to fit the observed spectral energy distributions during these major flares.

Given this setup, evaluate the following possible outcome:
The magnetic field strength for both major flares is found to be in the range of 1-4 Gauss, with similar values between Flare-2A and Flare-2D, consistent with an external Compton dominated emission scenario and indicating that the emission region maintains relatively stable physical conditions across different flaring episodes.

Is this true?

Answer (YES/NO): NO